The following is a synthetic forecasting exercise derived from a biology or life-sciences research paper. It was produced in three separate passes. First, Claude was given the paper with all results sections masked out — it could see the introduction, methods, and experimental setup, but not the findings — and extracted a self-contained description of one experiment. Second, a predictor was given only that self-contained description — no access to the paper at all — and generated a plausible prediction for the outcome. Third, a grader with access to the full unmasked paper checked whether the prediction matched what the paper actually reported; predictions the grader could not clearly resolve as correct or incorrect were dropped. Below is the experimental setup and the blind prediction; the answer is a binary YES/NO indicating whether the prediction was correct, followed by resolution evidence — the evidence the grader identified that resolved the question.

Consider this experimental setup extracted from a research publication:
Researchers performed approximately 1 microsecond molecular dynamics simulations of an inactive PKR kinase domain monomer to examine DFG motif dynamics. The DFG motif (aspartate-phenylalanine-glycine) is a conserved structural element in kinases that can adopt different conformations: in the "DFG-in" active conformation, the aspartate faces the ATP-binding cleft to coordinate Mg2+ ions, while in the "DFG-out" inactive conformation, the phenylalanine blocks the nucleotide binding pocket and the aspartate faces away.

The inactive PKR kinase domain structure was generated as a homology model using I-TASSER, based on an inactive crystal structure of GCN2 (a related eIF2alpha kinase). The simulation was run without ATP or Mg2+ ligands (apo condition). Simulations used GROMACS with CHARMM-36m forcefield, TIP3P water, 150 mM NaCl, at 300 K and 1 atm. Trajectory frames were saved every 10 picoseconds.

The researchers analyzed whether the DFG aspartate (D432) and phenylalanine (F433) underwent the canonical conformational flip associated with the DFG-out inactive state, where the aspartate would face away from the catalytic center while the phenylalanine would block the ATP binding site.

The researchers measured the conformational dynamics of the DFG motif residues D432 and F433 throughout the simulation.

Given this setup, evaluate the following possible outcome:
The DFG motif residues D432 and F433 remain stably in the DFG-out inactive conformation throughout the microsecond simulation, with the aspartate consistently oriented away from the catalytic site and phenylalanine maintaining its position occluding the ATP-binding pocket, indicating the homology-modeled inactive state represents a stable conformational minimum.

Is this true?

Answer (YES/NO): NO